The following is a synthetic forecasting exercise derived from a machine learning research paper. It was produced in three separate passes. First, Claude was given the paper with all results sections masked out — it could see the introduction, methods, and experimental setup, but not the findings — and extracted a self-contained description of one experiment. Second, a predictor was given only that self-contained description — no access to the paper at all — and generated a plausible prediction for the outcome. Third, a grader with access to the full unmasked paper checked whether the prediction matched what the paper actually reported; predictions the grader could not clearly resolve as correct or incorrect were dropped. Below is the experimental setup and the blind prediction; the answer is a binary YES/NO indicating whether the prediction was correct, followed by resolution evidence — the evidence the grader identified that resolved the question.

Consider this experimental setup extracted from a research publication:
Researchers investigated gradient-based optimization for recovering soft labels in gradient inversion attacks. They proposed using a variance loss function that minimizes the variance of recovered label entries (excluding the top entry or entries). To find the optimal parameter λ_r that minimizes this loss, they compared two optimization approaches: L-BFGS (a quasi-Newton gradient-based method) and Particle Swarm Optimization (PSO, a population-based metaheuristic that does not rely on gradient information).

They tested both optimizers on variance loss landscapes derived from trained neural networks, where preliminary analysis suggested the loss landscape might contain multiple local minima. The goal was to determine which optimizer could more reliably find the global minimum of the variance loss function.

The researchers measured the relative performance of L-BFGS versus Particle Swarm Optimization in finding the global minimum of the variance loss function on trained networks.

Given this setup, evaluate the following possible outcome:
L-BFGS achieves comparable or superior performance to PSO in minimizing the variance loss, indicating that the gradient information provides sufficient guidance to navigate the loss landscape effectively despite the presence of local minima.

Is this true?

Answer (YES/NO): NO